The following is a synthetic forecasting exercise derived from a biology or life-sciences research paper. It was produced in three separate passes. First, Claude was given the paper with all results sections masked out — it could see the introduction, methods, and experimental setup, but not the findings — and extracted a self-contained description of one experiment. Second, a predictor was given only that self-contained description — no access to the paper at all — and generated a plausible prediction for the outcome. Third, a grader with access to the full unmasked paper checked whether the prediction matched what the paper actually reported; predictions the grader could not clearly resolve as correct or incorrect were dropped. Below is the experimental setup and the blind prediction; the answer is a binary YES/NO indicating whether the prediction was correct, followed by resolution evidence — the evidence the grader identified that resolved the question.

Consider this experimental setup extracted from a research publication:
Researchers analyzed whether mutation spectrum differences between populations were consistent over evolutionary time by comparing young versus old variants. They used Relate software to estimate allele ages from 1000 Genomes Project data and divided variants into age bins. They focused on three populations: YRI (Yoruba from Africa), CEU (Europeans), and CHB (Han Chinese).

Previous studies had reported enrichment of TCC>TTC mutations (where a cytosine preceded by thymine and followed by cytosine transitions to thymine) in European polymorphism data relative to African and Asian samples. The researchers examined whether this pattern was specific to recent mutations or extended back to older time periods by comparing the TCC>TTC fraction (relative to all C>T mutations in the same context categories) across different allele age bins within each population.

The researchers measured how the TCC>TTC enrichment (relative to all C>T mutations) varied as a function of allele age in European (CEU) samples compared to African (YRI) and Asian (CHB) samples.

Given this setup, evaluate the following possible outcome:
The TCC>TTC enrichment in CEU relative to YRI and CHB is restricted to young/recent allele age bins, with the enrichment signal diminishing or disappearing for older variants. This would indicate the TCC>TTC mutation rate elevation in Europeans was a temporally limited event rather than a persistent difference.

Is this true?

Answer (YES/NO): NO